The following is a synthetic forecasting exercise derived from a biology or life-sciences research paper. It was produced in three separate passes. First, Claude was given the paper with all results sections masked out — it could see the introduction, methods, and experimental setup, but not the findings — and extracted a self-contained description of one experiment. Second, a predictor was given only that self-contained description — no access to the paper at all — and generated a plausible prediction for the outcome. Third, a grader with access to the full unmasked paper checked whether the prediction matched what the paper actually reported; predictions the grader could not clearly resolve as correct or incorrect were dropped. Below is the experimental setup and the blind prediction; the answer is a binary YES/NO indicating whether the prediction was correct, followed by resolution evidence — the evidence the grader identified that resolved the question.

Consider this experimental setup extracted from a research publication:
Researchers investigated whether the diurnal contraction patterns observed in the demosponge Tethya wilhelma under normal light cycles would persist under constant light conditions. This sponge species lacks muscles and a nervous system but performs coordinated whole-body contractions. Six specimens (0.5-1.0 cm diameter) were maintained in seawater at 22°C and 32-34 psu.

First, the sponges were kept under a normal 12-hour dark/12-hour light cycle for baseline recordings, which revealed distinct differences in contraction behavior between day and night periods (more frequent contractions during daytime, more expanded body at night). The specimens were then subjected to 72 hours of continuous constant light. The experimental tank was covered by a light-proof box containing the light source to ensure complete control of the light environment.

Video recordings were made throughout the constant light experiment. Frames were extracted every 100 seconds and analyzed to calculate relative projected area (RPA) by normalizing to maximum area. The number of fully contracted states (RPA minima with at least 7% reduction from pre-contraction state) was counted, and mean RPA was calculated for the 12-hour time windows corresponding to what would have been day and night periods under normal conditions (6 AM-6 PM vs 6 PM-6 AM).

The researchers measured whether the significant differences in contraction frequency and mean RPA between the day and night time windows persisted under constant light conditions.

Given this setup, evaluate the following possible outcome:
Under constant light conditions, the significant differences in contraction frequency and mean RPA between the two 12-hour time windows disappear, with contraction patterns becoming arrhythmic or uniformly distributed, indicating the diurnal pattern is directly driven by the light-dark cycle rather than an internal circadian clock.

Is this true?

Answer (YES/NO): YES